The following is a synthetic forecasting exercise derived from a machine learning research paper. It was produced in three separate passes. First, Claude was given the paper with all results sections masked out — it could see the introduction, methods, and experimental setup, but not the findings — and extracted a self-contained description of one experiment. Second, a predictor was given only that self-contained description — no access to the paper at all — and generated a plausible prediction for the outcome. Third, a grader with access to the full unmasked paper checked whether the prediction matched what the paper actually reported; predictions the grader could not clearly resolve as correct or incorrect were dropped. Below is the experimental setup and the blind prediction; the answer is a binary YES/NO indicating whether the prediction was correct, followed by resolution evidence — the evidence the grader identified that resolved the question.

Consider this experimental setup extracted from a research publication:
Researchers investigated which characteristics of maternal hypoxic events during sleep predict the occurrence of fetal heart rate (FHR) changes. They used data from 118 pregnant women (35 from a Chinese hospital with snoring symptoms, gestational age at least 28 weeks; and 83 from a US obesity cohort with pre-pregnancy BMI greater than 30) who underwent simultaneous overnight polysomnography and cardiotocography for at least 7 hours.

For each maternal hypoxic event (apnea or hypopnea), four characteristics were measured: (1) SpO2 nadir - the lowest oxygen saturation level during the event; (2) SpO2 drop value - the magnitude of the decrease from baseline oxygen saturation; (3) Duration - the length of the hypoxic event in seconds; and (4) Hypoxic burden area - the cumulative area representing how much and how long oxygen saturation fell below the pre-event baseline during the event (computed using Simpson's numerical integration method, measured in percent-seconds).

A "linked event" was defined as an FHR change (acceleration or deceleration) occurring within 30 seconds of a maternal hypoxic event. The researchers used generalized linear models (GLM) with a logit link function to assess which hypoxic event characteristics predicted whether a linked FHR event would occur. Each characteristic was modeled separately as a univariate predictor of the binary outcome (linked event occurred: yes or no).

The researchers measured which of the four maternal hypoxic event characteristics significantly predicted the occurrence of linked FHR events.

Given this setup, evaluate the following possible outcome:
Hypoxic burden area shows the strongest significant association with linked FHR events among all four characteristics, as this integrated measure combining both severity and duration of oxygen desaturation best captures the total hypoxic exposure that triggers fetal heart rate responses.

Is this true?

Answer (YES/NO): NO